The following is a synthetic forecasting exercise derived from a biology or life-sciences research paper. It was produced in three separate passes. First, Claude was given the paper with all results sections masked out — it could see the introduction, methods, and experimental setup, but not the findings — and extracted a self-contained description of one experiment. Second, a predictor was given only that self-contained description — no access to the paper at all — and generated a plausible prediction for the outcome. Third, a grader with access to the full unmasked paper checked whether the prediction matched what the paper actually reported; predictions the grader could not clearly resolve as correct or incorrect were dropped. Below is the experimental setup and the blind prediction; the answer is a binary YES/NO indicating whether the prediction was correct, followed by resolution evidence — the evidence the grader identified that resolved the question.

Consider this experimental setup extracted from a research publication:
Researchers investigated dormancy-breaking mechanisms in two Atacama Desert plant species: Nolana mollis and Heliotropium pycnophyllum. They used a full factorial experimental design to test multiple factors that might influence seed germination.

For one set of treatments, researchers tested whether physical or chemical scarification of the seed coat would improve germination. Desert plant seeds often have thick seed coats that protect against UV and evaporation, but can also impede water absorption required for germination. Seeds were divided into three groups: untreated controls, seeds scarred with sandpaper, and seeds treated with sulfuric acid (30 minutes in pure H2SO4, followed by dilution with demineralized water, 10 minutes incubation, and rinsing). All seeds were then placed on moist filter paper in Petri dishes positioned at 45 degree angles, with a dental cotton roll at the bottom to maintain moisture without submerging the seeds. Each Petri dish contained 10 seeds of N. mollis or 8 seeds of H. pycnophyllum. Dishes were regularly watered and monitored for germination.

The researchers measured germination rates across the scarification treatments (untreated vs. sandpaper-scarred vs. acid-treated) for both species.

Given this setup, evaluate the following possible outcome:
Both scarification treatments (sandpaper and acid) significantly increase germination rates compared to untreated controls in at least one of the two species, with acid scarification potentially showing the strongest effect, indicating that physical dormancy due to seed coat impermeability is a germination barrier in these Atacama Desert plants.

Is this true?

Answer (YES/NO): NO